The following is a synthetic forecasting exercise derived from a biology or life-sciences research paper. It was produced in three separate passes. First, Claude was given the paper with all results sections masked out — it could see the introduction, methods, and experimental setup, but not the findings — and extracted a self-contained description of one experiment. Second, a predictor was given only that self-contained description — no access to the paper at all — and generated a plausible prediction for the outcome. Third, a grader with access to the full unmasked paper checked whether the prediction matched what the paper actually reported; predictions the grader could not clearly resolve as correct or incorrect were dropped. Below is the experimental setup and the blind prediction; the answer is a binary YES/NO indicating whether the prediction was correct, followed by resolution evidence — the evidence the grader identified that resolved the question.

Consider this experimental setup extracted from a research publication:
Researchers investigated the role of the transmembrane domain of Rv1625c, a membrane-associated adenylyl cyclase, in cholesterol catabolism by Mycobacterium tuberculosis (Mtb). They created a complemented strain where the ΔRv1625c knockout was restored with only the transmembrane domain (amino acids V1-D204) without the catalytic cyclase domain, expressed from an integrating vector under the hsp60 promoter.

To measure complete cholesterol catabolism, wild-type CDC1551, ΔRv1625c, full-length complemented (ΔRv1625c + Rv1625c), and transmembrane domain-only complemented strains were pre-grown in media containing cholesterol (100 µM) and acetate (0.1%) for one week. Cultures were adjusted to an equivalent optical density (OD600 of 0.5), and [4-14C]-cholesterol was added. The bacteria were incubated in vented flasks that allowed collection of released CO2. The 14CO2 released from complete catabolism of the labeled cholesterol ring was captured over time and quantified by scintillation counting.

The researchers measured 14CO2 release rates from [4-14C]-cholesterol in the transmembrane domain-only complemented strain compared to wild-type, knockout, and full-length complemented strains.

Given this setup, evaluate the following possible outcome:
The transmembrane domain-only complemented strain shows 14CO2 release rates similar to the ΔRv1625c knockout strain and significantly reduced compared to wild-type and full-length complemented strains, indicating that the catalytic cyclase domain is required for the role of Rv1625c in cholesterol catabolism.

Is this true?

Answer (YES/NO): NO